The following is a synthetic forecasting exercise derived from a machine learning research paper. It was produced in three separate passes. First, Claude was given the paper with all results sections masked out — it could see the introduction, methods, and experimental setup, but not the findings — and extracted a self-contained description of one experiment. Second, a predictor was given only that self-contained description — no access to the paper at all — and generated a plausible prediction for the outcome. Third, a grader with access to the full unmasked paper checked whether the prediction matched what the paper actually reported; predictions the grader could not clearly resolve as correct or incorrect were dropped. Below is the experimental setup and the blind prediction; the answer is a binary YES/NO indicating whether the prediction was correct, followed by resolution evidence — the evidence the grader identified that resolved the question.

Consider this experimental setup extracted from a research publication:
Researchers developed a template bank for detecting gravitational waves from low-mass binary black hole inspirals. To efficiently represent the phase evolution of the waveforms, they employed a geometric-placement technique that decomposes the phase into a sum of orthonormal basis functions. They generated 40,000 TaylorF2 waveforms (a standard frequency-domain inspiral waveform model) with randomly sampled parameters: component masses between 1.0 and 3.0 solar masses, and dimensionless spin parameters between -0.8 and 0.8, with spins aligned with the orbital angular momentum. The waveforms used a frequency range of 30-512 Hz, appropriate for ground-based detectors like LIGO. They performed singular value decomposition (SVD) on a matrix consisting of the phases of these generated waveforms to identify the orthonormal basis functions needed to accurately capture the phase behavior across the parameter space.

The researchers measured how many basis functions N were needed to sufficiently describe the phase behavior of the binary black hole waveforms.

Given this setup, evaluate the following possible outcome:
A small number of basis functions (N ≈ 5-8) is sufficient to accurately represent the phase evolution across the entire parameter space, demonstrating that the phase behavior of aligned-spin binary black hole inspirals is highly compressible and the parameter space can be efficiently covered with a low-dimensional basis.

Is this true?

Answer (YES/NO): NO